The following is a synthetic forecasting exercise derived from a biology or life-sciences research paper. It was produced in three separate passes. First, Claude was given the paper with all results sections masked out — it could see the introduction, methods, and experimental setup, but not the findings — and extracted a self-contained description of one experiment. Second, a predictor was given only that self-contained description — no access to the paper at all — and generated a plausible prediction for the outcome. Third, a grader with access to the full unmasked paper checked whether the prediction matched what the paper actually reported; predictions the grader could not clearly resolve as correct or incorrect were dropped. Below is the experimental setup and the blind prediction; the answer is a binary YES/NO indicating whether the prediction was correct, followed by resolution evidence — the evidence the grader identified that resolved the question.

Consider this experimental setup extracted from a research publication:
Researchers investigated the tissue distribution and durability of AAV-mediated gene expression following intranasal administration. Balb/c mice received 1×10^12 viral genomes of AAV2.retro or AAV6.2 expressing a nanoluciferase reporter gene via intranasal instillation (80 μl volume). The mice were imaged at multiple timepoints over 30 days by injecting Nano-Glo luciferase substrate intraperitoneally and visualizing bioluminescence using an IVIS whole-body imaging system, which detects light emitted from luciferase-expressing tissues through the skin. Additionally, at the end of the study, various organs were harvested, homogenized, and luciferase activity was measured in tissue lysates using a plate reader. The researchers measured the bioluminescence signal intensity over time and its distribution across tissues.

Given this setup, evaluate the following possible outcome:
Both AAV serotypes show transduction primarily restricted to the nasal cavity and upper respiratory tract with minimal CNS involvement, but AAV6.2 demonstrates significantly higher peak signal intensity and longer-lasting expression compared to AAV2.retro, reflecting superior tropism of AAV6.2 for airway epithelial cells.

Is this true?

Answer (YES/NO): NO